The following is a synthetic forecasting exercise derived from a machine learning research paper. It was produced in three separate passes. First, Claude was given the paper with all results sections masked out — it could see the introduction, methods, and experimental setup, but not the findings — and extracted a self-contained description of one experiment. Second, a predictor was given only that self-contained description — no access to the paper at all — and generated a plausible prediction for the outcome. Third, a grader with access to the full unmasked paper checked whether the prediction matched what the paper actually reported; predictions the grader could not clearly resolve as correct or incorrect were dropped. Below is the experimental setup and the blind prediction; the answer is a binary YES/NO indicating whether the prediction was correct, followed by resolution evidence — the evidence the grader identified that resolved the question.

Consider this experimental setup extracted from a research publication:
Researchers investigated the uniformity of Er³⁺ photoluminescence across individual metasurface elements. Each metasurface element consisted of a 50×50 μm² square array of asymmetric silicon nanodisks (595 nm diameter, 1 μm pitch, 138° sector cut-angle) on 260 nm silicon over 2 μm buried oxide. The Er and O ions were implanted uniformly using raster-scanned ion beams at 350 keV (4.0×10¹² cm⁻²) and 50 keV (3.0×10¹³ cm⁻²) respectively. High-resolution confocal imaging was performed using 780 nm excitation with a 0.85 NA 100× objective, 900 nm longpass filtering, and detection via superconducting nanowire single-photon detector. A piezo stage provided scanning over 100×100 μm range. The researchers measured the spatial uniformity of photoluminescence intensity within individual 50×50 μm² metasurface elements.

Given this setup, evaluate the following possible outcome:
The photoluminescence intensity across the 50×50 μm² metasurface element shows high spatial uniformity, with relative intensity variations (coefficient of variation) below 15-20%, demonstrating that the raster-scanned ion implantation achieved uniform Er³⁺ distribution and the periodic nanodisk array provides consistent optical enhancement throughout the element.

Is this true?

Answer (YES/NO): NO